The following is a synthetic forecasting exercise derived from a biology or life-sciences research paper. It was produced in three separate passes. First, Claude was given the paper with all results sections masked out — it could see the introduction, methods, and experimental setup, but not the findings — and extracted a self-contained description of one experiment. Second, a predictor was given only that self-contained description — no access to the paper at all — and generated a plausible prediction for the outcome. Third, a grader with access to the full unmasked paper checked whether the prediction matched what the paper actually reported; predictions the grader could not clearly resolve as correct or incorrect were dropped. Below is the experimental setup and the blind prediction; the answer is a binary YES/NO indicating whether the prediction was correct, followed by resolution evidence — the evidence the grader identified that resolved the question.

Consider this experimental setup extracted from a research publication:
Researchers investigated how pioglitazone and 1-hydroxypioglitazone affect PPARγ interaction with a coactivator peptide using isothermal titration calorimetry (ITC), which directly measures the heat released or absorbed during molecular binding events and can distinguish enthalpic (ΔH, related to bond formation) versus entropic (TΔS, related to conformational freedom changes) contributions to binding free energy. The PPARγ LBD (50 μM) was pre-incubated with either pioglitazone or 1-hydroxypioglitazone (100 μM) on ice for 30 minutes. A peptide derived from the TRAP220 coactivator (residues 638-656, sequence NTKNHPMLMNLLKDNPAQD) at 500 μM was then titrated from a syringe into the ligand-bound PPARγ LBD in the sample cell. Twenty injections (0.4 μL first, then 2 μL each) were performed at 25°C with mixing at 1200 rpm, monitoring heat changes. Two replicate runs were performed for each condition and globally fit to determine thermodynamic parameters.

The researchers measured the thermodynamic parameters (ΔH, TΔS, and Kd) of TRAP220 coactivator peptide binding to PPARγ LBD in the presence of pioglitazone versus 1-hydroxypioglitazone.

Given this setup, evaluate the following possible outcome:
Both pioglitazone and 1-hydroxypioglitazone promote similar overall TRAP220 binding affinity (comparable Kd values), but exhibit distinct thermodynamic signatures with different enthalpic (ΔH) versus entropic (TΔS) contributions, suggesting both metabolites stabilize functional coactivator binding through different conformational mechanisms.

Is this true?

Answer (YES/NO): YES